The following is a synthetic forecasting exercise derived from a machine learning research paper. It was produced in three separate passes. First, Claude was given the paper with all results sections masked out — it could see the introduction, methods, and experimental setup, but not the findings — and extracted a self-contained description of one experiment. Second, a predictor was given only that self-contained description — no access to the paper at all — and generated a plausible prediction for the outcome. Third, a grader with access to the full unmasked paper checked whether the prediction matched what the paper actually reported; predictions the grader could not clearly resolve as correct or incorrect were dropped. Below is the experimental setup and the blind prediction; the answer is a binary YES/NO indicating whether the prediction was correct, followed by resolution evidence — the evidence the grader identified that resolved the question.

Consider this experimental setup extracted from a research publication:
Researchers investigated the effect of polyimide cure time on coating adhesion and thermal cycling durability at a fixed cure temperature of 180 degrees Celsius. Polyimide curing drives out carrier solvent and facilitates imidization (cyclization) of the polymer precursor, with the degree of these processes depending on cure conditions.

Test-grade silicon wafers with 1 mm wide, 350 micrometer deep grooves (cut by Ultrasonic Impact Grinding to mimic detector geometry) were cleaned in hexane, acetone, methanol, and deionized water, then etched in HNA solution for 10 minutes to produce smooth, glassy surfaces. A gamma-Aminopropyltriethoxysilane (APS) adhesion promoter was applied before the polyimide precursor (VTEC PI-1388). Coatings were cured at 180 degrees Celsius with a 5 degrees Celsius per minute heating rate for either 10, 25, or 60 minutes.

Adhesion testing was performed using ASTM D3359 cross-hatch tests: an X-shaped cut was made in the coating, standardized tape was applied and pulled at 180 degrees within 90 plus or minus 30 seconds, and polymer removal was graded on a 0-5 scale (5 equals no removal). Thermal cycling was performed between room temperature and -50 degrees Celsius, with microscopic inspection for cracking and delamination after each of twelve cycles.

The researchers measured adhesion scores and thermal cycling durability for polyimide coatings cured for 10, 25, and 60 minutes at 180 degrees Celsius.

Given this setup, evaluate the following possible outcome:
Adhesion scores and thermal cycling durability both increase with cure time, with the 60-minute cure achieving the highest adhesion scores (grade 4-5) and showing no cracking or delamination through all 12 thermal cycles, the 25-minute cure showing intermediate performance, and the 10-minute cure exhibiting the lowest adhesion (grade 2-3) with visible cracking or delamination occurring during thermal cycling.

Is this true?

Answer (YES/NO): NO